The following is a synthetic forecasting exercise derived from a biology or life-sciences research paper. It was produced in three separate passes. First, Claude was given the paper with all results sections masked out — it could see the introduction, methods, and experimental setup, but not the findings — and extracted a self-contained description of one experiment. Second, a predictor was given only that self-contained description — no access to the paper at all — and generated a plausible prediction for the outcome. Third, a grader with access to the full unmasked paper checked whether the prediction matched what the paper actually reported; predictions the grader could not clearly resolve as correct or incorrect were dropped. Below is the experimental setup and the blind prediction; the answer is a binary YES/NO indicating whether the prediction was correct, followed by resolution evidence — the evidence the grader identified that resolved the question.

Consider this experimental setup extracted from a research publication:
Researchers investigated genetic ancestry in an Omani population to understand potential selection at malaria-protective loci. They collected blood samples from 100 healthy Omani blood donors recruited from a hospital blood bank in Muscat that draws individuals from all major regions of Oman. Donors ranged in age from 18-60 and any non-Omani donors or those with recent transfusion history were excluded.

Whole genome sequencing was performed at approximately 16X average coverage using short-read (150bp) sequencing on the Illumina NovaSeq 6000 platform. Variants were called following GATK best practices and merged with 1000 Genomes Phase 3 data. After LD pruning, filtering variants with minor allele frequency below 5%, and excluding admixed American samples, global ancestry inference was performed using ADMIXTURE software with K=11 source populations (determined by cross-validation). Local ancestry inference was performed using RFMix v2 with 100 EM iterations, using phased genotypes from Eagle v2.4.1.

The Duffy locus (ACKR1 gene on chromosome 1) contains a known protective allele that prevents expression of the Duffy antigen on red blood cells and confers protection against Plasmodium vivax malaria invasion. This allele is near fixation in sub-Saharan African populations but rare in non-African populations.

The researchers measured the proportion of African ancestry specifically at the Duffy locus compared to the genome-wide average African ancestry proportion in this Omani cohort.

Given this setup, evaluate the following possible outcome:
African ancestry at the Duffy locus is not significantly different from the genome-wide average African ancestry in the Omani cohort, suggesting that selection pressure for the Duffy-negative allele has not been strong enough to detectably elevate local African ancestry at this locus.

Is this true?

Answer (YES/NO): NO